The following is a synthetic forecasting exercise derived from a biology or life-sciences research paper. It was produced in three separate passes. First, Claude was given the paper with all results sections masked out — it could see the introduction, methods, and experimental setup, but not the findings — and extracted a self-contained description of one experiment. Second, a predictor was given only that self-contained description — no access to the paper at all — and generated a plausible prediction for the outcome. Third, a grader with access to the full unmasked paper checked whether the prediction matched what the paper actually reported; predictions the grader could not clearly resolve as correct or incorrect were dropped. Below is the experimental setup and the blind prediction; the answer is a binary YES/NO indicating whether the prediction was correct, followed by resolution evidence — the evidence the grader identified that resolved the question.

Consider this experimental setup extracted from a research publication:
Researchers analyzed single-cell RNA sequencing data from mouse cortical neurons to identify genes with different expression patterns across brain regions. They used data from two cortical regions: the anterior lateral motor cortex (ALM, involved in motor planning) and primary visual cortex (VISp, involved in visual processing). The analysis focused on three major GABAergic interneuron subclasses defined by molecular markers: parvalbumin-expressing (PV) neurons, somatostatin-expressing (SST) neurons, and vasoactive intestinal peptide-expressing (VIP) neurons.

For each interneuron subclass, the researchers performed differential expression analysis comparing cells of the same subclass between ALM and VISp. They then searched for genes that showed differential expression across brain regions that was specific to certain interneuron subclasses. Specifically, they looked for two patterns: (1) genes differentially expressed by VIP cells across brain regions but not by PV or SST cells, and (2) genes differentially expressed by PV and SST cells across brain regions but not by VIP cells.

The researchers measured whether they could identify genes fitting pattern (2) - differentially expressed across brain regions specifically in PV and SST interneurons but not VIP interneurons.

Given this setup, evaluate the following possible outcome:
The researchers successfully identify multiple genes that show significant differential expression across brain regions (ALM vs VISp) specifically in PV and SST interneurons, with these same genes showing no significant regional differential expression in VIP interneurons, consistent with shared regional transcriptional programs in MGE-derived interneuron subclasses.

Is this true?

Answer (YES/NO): NO